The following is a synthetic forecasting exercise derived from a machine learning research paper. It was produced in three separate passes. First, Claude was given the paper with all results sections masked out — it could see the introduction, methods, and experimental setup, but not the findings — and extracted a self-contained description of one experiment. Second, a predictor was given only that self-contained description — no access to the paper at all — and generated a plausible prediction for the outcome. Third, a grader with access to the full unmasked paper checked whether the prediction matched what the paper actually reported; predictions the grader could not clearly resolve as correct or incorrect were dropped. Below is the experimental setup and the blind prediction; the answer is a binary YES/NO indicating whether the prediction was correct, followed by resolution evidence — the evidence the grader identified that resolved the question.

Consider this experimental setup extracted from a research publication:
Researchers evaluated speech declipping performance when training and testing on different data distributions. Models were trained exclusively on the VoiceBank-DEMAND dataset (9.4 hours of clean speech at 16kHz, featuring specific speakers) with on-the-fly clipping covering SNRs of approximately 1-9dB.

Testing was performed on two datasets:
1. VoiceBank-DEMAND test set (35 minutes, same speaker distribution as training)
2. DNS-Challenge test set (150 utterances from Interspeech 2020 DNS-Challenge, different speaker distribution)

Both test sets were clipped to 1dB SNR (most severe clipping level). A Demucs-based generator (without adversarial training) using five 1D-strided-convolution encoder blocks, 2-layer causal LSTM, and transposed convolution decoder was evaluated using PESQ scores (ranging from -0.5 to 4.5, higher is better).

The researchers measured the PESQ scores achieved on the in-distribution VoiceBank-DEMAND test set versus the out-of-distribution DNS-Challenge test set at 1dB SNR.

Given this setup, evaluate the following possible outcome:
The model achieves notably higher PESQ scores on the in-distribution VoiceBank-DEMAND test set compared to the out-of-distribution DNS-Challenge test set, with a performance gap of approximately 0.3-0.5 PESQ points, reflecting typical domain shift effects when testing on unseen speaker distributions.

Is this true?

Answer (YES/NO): NO